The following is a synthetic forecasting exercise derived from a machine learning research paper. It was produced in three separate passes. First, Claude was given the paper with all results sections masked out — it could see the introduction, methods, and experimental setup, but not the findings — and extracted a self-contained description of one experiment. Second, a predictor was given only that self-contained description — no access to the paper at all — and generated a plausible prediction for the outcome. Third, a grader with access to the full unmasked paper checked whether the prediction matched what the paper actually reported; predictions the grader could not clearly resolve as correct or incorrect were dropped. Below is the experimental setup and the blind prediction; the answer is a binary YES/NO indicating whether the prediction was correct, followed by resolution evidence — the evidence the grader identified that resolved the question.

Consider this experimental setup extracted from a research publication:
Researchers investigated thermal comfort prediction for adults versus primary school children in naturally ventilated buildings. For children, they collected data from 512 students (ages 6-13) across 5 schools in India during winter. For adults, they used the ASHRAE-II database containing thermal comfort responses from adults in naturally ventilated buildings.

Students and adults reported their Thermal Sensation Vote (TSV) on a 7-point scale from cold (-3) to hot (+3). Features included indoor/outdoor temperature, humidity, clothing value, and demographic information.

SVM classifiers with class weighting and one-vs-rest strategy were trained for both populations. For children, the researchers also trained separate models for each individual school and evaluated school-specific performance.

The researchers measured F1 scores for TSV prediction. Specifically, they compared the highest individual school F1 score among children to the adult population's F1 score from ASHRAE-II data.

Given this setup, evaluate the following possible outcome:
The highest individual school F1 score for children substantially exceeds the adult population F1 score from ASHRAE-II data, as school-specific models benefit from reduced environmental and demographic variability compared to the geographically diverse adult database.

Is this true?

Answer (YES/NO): NO